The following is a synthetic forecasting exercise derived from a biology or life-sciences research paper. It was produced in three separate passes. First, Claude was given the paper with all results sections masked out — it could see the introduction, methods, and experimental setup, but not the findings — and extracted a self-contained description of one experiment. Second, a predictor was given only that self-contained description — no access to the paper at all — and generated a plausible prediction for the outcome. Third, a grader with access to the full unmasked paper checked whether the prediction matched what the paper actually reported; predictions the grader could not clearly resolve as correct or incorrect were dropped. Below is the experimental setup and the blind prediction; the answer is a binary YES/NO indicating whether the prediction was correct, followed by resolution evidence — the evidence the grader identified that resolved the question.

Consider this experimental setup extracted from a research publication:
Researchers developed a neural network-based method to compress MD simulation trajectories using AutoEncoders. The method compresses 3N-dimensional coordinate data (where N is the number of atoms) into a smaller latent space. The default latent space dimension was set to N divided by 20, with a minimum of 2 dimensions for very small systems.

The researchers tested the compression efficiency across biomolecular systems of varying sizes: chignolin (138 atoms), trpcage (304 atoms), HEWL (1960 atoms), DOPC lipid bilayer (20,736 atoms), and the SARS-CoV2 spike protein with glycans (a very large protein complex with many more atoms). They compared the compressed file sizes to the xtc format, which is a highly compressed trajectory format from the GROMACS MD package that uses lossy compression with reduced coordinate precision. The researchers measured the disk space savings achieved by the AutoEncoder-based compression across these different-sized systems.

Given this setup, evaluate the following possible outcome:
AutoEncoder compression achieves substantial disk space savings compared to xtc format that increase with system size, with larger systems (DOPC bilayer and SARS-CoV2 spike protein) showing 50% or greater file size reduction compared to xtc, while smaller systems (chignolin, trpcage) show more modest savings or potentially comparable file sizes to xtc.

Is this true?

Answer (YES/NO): NO